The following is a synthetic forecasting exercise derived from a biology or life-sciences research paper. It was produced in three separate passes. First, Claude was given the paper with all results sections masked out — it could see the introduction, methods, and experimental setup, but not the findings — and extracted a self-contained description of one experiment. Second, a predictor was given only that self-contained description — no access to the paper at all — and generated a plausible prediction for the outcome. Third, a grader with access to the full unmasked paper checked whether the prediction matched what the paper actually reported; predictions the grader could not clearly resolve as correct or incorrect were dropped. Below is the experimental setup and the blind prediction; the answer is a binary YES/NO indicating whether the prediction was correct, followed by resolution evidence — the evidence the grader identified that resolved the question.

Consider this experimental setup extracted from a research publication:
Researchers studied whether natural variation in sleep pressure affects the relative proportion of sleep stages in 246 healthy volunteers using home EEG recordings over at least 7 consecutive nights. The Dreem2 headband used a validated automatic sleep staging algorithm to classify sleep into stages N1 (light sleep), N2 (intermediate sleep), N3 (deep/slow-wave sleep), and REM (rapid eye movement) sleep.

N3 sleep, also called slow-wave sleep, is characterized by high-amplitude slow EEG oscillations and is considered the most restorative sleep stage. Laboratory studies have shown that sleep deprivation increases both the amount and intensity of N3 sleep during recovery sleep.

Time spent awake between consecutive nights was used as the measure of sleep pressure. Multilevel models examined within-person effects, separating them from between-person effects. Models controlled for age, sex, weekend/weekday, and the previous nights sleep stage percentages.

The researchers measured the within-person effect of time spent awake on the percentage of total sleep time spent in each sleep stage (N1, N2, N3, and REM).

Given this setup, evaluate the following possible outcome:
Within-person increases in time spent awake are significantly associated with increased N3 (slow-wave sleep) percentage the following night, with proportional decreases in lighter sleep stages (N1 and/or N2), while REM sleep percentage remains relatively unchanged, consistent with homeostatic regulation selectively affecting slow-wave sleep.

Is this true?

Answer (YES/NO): YES